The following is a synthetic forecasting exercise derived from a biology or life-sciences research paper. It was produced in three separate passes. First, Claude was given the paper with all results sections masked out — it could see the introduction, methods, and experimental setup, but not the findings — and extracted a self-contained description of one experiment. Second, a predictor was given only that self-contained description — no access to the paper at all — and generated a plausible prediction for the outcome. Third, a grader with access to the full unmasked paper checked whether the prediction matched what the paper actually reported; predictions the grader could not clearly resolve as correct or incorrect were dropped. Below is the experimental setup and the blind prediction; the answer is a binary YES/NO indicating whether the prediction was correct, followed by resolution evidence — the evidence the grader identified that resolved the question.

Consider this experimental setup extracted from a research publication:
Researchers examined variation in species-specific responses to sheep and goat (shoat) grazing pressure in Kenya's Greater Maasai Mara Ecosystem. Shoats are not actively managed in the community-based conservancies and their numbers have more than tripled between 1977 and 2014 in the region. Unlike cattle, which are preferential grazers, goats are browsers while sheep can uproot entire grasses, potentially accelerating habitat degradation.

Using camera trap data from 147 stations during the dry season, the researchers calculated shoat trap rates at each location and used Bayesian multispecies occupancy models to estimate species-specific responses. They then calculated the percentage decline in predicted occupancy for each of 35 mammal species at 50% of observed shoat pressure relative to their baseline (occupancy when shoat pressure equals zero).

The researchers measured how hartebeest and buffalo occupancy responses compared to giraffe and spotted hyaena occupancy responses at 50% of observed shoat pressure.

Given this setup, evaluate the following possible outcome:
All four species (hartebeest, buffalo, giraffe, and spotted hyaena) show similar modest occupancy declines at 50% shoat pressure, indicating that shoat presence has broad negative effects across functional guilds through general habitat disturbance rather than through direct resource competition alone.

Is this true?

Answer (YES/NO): NO